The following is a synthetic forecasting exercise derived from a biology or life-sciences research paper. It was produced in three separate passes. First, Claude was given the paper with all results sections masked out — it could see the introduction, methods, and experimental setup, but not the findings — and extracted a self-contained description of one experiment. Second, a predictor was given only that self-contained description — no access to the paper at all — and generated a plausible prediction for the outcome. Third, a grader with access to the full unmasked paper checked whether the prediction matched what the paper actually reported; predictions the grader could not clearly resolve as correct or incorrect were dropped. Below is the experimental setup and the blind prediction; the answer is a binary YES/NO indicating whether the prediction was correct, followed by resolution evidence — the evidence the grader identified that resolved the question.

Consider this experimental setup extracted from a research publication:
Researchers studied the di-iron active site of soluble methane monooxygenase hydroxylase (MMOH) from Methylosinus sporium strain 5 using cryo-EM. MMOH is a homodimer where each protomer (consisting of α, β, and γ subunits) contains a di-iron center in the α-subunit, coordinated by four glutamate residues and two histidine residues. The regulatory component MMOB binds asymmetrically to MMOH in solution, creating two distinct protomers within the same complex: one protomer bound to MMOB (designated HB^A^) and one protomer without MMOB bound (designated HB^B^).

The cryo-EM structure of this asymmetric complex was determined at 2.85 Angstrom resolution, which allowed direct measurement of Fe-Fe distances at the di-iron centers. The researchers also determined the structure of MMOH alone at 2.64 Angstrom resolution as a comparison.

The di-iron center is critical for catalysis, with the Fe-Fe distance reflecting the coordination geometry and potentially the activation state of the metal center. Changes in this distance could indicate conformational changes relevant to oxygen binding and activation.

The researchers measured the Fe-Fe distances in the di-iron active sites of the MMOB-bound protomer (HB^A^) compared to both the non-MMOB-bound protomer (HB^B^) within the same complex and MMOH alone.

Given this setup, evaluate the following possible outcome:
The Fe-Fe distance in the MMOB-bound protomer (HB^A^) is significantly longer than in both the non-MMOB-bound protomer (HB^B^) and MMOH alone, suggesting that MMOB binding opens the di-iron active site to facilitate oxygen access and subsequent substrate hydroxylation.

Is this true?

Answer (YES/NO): NO